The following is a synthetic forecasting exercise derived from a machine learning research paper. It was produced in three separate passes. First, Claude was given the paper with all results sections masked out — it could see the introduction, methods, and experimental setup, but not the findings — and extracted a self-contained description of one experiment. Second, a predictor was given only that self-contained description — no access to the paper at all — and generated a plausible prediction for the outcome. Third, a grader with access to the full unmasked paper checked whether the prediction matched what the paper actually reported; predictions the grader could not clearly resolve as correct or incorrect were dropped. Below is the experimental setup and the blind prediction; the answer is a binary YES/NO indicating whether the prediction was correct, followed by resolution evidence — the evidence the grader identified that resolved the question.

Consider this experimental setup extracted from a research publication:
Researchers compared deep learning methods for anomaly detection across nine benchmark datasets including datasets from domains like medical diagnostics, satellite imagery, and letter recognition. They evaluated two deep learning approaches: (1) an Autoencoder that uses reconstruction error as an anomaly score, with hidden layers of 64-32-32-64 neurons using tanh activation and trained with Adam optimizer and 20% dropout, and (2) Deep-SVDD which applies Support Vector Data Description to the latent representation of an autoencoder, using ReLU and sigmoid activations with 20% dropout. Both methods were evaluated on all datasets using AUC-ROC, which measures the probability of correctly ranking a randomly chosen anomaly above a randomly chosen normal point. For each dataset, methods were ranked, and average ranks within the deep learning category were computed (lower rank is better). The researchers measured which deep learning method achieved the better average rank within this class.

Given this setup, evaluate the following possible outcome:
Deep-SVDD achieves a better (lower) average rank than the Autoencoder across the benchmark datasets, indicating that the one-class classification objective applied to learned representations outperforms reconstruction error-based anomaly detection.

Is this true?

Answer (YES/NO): NO